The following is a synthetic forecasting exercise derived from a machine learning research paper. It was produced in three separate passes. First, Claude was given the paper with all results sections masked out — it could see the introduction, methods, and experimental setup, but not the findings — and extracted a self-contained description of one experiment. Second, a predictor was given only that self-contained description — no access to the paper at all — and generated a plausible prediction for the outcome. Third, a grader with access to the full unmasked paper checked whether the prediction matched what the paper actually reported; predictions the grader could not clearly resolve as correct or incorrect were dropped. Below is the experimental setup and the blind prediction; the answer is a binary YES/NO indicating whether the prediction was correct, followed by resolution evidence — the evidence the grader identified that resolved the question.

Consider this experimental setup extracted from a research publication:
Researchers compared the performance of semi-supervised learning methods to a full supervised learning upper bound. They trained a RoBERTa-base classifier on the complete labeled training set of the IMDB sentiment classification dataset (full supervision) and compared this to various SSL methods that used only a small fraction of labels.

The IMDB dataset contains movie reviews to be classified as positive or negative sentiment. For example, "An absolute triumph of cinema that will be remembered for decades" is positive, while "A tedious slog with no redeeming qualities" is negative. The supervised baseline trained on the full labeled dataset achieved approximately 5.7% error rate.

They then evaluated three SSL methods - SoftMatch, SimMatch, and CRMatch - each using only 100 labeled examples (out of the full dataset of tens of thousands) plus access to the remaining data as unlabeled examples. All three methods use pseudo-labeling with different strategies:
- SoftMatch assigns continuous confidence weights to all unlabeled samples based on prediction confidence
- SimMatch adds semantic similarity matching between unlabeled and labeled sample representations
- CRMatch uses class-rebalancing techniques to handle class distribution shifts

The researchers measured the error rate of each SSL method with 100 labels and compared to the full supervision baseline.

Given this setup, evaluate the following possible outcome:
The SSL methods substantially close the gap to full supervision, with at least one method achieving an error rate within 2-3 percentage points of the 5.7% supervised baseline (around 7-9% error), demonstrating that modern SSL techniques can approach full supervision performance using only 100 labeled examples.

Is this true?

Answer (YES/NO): YES